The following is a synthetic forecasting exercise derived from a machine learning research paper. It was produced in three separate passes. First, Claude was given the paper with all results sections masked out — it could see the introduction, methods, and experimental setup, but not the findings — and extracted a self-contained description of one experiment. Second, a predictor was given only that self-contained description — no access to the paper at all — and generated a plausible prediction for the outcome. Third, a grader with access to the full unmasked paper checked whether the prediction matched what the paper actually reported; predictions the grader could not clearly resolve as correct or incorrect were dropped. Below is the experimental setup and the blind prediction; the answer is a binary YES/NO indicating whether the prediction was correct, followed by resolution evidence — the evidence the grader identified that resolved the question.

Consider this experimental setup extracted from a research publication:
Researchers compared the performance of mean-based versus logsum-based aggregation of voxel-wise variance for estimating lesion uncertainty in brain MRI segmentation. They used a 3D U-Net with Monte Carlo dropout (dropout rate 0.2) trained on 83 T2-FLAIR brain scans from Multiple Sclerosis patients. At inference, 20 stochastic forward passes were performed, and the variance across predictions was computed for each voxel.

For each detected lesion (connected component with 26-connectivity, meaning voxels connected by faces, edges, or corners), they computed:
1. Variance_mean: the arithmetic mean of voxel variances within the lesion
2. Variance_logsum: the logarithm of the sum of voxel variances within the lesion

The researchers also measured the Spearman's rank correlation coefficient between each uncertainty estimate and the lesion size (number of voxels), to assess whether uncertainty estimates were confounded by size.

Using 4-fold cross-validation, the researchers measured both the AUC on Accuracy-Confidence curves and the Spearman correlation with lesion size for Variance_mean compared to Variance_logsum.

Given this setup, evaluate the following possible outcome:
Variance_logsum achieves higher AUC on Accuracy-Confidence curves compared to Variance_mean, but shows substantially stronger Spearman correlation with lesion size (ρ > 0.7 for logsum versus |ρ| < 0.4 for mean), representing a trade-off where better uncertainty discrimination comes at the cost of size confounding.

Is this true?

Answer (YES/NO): NO